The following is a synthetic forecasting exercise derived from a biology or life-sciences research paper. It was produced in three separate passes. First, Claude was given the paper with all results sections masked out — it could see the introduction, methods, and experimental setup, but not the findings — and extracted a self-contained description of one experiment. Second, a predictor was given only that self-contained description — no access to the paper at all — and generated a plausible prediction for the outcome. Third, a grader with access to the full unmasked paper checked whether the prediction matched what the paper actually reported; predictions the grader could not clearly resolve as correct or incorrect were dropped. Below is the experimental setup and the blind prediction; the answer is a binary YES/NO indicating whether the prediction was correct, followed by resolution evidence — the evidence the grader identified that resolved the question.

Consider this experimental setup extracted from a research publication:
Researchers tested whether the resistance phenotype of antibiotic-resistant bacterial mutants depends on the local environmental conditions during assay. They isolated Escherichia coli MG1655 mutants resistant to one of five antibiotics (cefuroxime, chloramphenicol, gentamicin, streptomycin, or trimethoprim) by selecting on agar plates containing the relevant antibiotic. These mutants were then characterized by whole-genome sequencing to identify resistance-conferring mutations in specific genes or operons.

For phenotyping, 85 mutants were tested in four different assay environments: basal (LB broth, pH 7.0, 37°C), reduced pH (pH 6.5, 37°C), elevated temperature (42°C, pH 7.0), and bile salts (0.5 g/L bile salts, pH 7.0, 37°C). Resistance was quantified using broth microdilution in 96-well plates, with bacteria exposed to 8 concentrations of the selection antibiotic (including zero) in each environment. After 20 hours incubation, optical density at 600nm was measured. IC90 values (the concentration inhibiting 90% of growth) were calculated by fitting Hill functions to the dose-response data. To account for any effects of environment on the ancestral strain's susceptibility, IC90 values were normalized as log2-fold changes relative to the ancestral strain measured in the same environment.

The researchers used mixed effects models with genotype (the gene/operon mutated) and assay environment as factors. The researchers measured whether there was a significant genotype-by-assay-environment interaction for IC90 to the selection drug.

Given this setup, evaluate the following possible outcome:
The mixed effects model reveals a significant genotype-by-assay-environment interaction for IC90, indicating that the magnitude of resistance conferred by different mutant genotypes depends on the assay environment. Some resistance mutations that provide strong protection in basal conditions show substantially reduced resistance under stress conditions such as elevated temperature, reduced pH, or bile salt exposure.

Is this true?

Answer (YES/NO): NO